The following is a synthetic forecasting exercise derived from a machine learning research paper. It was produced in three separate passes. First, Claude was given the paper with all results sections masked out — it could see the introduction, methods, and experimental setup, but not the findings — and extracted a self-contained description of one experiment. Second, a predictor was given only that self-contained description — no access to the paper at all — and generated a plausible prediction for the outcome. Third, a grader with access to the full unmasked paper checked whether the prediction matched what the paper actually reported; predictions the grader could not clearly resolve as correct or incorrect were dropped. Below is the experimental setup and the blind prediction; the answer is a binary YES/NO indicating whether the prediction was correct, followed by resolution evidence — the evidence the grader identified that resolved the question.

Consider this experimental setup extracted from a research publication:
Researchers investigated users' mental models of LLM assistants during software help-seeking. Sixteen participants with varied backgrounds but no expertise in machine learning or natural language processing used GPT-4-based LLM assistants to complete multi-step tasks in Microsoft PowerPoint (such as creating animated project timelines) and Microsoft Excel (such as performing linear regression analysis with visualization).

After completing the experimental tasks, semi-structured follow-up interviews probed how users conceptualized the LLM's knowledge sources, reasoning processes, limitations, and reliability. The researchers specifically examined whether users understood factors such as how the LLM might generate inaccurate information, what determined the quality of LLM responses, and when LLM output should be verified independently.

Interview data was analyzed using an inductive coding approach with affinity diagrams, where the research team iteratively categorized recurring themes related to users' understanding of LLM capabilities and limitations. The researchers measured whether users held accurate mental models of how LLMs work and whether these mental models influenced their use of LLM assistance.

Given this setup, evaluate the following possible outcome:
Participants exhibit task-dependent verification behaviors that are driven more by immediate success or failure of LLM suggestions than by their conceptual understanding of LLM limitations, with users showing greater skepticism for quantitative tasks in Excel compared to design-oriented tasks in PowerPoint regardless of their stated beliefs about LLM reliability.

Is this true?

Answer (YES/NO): NO